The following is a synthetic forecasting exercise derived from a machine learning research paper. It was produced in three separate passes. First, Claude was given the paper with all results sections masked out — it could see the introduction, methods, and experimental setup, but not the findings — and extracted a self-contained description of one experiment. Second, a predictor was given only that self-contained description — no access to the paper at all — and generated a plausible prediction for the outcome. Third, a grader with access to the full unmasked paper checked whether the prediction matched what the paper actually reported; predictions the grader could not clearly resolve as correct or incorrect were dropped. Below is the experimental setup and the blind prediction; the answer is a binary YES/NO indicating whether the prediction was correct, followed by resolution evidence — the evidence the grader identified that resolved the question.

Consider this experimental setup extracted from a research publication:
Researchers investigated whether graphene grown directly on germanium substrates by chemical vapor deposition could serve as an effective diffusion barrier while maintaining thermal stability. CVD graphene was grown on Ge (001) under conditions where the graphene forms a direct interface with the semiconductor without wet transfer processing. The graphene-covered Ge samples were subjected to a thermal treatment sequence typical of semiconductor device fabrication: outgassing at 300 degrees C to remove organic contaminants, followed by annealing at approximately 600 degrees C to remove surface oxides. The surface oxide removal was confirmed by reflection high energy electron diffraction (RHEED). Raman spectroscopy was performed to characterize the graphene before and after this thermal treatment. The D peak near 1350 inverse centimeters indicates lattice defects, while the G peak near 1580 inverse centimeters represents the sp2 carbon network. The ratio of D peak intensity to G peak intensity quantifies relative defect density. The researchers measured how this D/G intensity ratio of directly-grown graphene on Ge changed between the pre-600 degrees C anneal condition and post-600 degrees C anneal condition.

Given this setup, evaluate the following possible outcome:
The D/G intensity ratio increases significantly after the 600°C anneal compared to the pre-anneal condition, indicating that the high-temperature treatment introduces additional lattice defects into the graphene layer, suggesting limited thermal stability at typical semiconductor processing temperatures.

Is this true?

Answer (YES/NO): NO